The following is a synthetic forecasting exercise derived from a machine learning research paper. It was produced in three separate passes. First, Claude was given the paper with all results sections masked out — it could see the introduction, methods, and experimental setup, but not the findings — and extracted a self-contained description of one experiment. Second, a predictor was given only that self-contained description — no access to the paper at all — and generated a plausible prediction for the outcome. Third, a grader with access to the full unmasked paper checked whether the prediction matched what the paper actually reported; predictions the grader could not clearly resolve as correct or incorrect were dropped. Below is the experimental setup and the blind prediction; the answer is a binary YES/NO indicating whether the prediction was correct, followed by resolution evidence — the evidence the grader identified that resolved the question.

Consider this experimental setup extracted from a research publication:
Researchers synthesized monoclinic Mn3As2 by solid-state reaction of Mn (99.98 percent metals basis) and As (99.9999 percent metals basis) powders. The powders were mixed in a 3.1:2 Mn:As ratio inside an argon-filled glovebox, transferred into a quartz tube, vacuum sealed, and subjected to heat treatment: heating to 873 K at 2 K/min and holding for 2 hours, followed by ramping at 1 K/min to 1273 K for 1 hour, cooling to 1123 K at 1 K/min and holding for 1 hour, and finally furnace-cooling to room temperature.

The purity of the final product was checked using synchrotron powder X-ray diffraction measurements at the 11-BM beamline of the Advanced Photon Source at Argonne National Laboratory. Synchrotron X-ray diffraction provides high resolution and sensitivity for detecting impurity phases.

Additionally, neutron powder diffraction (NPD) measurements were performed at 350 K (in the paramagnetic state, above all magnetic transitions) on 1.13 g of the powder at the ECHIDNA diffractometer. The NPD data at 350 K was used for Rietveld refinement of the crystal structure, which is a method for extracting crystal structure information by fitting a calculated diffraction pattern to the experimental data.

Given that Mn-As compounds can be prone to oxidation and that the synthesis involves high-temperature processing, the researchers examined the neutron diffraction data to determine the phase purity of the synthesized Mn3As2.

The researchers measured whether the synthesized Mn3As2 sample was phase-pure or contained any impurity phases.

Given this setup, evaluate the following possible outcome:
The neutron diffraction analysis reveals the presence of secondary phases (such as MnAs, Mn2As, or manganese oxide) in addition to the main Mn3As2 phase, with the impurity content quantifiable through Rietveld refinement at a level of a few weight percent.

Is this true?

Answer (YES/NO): NO